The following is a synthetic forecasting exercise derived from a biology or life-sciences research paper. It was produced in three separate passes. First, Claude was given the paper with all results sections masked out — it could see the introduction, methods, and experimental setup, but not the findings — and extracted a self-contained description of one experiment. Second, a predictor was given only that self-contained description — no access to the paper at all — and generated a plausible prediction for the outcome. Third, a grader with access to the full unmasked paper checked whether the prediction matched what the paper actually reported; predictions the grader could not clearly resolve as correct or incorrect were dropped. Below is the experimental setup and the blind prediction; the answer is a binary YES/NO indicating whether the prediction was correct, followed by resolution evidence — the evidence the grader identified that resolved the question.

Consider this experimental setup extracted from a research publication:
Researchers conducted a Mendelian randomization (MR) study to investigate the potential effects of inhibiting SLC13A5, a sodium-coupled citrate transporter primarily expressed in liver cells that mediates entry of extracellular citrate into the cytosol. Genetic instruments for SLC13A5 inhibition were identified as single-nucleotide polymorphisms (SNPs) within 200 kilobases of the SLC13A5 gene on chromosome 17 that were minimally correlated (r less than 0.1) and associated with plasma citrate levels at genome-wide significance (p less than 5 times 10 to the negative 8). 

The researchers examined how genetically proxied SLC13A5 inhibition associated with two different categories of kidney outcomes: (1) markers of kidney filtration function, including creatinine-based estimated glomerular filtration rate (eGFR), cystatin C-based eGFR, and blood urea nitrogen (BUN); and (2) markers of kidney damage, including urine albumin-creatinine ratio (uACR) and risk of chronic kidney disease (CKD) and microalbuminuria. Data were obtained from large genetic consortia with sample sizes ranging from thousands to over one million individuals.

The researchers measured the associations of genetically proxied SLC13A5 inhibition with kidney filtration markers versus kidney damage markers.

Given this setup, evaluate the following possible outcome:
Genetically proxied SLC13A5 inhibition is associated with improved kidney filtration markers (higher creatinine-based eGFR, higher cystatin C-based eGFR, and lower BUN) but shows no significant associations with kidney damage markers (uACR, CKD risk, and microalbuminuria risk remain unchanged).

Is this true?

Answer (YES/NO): YES